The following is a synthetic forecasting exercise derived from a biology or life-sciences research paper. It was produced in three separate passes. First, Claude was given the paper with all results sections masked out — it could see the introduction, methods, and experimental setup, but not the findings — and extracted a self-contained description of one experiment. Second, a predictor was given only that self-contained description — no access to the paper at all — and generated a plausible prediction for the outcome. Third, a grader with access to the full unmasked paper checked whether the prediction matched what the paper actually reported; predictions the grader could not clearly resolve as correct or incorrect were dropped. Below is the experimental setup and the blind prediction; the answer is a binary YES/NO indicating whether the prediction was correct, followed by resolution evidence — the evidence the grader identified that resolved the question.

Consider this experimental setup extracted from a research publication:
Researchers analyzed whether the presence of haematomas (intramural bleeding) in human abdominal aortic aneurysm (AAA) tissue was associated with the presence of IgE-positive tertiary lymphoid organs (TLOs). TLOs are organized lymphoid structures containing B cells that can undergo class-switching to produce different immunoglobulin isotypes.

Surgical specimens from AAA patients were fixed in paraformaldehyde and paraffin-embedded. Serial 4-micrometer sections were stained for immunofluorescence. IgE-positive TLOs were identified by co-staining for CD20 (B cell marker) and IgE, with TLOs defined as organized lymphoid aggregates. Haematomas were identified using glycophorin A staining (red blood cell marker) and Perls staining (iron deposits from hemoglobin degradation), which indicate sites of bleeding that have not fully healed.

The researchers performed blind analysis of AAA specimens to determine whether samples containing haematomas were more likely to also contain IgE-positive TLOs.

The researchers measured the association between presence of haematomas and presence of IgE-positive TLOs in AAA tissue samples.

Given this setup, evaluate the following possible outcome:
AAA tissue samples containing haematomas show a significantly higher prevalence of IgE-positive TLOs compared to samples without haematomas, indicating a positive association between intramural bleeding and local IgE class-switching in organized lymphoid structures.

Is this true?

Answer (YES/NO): NO